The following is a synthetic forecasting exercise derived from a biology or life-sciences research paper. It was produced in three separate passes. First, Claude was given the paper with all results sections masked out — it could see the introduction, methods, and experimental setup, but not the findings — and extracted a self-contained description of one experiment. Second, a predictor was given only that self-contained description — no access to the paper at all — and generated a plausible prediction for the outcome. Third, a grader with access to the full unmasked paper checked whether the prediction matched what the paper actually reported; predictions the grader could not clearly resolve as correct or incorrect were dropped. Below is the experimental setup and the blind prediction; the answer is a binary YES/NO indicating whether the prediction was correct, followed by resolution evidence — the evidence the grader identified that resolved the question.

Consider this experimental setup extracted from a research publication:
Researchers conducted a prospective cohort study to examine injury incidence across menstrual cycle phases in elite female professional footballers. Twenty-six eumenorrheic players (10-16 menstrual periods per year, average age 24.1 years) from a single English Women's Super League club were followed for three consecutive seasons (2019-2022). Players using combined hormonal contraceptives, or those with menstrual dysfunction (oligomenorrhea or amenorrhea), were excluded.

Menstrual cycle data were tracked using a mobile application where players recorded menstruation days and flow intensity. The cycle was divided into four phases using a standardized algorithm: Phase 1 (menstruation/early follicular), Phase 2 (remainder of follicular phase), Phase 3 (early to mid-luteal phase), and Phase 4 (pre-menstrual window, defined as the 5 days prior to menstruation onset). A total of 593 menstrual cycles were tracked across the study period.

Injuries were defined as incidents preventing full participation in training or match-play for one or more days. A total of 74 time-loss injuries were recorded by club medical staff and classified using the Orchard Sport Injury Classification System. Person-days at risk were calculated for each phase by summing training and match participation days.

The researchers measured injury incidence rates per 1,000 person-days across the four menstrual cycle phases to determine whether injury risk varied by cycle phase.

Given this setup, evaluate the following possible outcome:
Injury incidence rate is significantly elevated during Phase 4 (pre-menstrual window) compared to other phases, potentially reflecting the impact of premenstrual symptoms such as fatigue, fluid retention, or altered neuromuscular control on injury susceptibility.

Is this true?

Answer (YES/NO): YES